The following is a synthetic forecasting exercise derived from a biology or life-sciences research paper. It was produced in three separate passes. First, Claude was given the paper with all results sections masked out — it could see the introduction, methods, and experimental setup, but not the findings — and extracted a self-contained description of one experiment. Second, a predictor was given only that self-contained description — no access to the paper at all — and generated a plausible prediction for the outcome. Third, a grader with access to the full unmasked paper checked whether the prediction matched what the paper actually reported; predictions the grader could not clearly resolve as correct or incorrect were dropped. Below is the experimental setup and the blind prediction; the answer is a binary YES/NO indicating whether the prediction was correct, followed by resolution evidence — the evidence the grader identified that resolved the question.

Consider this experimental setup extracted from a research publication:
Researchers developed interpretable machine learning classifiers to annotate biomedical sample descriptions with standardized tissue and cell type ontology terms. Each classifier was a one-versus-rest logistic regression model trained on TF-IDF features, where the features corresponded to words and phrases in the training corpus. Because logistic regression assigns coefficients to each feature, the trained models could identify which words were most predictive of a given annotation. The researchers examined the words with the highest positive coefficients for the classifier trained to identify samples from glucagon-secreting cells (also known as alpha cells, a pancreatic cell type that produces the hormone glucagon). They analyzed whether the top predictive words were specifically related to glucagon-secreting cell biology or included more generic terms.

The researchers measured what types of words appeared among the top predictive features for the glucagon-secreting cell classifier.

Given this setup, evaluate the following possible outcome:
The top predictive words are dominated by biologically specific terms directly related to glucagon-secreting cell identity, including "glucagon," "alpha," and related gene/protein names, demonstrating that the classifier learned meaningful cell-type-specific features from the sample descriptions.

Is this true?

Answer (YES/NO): NO